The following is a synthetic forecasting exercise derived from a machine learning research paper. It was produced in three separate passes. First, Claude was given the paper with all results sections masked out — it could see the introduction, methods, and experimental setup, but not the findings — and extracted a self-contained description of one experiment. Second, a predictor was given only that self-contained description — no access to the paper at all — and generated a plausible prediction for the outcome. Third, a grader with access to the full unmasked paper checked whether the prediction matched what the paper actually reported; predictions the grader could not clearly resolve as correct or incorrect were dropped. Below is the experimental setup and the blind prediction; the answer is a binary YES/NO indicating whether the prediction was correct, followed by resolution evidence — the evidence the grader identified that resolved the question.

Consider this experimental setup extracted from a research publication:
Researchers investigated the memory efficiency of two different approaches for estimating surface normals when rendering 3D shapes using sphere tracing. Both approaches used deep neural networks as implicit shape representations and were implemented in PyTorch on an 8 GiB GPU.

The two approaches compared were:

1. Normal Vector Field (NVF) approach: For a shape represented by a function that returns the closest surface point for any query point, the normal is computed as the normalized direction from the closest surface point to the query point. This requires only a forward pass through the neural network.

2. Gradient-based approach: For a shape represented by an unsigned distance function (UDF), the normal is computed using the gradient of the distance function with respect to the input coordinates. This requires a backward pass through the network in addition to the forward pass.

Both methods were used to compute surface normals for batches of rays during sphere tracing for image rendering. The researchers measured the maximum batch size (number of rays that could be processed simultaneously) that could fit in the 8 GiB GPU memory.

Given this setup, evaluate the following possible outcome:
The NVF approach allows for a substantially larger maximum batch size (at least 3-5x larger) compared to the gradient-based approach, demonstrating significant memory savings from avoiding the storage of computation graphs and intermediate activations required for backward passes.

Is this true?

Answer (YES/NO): YES